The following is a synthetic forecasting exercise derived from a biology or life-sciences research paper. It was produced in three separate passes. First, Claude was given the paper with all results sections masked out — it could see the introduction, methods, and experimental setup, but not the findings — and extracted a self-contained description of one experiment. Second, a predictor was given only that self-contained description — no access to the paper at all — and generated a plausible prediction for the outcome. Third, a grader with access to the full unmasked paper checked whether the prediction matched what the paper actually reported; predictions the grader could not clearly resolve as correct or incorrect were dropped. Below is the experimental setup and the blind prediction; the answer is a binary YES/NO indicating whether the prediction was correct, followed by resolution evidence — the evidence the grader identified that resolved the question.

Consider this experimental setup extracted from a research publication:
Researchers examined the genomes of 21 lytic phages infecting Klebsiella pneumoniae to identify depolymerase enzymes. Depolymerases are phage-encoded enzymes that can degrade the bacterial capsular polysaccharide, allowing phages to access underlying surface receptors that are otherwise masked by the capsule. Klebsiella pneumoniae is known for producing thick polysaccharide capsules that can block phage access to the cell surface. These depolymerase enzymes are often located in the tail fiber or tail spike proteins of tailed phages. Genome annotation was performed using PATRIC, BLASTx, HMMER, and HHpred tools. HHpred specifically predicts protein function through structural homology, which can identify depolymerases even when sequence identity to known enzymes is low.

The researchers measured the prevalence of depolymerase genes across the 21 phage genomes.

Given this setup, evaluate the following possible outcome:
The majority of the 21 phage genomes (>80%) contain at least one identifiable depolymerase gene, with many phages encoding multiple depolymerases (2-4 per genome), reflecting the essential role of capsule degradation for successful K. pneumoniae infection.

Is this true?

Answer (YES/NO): NO